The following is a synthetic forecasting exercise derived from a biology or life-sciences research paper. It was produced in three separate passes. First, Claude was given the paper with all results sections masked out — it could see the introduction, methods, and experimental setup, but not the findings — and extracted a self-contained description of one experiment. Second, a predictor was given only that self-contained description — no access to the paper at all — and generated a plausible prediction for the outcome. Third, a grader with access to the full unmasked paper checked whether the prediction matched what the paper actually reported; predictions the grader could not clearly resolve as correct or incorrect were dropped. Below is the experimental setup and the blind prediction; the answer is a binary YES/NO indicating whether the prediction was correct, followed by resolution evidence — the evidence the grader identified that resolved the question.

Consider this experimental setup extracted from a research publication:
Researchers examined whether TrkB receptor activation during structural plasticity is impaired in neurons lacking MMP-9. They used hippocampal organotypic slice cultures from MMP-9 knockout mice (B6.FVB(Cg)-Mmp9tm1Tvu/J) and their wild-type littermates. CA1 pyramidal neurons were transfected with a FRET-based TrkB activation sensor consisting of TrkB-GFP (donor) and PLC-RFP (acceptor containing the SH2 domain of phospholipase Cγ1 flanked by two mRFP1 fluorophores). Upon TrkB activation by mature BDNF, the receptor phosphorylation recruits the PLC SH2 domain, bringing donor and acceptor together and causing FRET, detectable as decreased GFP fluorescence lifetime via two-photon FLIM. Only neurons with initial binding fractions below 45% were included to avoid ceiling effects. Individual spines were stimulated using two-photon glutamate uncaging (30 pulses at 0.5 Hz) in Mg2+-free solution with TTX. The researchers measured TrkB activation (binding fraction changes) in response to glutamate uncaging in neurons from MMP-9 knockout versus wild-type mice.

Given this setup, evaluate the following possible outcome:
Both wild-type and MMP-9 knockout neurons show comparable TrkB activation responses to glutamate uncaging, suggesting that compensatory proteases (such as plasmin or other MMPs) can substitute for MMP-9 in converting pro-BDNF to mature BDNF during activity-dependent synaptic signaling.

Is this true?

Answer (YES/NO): NO